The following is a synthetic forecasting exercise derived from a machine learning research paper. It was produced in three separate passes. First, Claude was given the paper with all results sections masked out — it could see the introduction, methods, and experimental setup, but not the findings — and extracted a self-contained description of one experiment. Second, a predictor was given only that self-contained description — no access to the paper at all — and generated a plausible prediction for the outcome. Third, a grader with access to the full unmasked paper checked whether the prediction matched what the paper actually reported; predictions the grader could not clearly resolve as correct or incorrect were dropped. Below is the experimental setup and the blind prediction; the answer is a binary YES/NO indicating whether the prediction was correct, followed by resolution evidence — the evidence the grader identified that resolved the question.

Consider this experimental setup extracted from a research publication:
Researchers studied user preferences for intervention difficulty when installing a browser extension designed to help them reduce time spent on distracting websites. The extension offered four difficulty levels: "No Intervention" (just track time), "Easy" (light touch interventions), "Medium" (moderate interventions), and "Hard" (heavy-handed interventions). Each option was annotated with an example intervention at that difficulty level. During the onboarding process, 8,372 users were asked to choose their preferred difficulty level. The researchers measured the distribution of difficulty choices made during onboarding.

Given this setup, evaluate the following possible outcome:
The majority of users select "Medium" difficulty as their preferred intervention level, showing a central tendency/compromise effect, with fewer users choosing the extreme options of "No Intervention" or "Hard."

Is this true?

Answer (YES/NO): NO